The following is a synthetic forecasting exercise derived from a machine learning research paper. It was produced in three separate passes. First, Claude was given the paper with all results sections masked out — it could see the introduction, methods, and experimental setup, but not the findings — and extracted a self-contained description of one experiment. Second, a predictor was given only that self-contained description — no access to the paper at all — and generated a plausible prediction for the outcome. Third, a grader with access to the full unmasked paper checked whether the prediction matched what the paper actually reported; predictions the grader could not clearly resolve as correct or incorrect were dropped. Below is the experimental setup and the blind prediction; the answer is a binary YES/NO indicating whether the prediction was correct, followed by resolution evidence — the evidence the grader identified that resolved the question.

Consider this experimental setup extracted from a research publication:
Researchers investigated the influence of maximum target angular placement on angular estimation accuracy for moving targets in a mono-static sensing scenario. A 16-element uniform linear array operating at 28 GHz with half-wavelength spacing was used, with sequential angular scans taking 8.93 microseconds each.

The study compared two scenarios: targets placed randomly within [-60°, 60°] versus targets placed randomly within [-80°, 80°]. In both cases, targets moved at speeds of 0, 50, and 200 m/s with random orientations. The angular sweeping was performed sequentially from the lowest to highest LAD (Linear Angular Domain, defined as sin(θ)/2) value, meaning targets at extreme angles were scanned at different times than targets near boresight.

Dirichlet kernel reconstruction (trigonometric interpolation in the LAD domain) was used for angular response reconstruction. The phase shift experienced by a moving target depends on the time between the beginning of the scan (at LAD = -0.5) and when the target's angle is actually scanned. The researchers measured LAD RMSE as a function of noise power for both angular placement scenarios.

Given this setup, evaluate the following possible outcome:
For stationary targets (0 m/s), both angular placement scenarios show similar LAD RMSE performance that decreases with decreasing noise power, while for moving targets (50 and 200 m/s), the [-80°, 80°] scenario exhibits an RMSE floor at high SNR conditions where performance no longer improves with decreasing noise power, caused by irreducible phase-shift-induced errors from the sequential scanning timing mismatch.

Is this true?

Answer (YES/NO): YES